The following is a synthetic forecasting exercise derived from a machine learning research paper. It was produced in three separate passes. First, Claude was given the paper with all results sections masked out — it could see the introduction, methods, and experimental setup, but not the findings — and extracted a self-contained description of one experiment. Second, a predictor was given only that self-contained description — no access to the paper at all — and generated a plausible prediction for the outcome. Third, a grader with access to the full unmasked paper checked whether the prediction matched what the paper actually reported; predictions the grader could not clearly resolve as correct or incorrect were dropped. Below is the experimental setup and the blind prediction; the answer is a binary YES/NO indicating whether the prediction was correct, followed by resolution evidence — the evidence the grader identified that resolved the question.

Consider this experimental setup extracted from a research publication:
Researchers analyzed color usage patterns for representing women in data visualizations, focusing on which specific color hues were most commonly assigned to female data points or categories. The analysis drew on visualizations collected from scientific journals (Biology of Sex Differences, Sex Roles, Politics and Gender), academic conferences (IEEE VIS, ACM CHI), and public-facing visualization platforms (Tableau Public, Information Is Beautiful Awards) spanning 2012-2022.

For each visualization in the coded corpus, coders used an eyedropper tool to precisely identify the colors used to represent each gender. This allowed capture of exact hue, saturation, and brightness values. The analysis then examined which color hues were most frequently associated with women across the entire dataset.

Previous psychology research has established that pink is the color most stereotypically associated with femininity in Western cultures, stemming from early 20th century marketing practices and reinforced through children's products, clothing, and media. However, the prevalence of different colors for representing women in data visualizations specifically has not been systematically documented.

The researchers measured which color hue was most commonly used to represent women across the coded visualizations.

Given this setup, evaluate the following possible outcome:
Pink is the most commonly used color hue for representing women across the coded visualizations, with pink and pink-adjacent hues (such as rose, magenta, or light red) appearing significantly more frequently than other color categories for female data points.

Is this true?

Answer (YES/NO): NO